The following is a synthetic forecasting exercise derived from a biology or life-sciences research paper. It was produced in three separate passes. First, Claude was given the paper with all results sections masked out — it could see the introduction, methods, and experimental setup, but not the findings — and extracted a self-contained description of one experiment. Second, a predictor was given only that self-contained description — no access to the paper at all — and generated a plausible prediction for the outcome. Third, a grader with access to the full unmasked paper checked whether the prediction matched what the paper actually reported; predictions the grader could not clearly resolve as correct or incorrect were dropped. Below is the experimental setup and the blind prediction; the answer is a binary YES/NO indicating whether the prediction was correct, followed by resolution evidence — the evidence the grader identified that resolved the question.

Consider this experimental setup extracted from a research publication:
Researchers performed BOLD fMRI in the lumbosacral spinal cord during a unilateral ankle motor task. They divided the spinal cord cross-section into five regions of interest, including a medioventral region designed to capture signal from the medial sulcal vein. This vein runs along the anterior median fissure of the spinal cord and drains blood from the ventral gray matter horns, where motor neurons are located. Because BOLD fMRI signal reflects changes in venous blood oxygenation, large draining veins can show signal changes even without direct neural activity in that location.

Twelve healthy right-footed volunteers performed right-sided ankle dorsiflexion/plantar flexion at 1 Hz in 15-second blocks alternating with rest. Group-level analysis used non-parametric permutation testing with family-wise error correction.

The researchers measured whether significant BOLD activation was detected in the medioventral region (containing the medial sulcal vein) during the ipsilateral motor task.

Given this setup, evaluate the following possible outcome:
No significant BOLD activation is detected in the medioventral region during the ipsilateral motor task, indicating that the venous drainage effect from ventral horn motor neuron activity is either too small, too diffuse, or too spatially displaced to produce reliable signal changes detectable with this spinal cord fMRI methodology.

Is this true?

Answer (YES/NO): NO